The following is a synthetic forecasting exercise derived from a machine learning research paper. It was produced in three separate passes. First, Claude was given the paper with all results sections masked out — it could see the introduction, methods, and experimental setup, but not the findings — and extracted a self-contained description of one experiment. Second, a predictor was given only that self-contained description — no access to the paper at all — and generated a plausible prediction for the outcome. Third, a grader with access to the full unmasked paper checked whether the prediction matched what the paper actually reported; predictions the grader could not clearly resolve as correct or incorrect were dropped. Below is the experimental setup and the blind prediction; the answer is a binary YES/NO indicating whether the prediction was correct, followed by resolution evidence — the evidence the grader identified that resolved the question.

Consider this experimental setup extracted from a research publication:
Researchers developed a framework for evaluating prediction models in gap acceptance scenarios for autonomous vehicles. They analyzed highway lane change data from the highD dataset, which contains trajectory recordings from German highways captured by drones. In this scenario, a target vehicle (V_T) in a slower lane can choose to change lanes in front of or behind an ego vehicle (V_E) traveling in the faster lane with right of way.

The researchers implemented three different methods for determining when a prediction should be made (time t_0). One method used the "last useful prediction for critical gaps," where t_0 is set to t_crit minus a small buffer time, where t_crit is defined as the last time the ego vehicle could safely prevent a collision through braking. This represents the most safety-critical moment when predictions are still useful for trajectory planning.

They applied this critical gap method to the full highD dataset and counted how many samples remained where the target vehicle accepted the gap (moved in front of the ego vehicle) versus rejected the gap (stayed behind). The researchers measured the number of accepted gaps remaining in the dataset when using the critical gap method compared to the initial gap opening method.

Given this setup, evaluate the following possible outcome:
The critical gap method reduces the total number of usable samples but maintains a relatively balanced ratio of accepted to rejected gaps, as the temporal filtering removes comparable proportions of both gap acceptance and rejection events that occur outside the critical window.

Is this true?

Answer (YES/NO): NO